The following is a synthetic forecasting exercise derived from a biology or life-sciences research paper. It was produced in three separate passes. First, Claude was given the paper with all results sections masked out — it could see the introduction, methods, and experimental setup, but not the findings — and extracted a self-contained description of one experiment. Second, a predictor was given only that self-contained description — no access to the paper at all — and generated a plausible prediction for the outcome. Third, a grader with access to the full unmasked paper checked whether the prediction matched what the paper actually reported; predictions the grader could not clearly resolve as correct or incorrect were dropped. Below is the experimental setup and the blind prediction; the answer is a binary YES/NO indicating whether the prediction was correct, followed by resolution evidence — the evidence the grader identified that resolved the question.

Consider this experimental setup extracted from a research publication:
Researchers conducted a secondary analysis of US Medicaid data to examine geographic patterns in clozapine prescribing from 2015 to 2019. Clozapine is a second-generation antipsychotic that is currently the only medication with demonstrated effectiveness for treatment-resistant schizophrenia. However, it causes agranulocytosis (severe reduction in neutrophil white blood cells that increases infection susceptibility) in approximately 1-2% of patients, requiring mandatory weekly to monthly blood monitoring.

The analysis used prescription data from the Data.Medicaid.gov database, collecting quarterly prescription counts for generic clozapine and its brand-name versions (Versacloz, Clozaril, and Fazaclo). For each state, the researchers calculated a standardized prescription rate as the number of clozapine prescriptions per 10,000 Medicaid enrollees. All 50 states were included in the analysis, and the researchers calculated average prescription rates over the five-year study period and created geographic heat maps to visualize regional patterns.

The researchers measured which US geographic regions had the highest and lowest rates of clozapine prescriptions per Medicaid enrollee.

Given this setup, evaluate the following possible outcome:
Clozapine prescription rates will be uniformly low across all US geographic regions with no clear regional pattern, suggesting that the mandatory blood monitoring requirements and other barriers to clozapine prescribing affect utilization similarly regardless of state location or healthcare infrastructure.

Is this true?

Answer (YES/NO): NO